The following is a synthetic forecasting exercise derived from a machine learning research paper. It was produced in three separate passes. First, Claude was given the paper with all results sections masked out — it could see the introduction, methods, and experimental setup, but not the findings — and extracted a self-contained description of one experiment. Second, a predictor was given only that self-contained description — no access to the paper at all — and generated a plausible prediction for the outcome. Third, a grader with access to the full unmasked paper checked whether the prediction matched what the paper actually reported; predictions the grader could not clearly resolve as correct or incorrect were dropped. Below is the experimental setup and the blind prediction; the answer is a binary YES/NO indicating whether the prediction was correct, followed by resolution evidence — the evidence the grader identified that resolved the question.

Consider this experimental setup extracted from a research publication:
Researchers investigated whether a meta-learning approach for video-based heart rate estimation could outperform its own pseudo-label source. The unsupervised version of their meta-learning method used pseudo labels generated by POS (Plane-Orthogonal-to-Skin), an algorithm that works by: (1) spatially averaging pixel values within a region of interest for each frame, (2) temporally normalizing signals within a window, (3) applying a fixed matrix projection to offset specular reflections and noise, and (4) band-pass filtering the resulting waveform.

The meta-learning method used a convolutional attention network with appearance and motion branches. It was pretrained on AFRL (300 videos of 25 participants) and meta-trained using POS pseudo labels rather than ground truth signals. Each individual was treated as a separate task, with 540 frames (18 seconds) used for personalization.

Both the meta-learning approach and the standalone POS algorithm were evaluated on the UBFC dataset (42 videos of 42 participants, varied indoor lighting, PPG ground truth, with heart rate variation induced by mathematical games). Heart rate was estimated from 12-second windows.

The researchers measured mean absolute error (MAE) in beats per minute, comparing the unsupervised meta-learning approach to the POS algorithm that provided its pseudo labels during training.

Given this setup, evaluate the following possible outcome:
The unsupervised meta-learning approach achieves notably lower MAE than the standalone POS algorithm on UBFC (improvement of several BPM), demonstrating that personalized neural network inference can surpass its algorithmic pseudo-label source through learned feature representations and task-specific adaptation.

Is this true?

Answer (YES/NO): YES